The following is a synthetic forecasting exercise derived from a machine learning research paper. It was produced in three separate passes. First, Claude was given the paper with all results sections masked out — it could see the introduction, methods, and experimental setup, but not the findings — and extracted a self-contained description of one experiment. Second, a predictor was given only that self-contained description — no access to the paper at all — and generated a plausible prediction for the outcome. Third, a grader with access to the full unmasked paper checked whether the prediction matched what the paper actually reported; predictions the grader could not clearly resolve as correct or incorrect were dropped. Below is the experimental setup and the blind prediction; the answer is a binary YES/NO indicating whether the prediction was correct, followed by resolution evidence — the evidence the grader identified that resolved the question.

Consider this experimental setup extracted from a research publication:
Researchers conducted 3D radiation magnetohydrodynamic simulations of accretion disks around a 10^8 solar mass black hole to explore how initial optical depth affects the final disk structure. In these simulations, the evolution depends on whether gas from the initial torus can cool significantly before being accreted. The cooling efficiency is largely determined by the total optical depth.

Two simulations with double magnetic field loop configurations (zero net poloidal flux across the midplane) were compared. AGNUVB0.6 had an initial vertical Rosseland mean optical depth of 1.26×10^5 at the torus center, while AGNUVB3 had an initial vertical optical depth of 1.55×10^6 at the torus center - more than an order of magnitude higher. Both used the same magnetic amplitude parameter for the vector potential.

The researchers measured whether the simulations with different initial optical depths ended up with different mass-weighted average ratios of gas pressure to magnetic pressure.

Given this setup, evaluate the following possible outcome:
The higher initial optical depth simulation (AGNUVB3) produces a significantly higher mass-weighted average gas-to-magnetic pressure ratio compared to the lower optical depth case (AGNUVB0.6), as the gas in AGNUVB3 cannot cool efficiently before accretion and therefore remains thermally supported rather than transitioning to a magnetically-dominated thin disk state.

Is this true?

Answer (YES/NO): NO